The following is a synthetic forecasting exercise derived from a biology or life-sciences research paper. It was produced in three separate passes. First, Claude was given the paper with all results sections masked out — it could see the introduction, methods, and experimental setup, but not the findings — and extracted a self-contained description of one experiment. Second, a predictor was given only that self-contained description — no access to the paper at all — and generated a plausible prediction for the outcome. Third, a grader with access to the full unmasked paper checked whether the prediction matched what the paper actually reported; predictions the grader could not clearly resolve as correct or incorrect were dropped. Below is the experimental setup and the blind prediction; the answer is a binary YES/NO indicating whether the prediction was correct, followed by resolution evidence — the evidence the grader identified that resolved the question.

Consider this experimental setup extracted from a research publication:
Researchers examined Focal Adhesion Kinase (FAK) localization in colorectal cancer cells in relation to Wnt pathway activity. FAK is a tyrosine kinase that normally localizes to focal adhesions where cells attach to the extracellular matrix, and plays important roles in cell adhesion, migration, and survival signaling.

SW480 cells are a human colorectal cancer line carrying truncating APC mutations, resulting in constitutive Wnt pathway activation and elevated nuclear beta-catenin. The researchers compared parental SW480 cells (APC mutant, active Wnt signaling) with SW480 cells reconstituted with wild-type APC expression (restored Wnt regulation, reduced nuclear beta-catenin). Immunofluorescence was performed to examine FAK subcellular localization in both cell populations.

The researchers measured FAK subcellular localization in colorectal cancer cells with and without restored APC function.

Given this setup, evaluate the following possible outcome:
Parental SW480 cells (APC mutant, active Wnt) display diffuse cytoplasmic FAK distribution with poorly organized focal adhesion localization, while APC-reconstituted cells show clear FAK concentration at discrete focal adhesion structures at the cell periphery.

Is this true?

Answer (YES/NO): NO